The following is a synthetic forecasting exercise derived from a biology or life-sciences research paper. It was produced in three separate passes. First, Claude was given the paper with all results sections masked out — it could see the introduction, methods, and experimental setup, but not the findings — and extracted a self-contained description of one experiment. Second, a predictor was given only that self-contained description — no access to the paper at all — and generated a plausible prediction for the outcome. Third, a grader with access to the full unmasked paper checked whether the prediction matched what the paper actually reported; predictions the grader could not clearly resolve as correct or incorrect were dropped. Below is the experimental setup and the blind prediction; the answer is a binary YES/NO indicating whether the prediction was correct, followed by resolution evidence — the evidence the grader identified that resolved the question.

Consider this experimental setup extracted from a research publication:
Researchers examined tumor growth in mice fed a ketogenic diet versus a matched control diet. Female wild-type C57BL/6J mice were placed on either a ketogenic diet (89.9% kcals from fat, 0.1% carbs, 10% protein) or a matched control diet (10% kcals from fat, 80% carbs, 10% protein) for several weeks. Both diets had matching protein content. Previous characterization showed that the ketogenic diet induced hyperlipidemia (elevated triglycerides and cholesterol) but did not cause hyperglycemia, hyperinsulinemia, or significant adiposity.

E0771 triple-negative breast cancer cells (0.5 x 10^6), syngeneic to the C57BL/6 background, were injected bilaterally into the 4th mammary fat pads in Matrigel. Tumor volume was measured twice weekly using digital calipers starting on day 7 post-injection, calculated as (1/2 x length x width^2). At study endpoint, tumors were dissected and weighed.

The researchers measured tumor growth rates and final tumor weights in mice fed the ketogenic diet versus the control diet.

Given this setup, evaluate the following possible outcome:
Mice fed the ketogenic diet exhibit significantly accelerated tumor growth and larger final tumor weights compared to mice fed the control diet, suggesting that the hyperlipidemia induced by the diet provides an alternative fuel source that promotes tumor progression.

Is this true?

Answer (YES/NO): YES